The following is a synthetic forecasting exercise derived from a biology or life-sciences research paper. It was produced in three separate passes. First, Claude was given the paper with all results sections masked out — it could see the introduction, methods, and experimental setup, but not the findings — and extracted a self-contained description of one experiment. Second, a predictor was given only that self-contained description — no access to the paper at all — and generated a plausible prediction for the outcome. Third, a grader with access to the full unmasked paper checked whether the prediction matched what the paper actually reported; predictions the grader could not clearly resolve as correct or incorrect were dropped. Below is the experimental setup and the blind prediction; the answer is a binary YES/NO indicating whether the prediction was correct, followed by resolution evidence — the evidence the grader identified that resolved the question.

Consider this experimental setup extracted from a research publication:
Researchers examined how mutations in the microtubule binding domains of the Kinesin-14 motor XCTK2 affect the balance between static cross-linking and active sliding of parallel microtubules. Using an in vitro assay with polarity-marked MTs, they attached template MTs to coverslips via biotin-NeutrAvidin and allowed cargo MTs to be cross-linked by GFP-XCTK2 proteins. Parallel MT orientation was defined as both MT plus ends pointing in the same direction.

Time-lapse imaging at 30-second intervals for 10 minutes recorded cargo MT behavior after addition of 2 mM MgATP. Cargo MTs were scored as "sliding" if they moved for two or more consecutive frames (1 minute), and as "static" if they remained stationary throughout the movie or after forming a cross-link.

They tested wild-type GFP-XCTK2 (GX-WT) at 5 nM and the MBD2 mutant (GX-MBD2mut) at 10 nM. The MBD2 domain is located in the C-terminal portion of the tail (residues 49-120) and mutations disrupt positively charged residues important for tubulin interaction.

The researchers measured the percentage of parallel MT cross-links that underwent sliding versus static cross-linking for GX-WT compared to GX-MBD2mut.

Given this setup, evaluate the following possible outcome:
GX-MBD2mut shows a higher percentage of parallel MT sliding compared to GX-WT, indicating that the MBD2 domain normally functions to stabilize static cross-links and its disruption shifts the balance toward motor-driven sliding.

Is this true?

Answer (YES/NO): YES